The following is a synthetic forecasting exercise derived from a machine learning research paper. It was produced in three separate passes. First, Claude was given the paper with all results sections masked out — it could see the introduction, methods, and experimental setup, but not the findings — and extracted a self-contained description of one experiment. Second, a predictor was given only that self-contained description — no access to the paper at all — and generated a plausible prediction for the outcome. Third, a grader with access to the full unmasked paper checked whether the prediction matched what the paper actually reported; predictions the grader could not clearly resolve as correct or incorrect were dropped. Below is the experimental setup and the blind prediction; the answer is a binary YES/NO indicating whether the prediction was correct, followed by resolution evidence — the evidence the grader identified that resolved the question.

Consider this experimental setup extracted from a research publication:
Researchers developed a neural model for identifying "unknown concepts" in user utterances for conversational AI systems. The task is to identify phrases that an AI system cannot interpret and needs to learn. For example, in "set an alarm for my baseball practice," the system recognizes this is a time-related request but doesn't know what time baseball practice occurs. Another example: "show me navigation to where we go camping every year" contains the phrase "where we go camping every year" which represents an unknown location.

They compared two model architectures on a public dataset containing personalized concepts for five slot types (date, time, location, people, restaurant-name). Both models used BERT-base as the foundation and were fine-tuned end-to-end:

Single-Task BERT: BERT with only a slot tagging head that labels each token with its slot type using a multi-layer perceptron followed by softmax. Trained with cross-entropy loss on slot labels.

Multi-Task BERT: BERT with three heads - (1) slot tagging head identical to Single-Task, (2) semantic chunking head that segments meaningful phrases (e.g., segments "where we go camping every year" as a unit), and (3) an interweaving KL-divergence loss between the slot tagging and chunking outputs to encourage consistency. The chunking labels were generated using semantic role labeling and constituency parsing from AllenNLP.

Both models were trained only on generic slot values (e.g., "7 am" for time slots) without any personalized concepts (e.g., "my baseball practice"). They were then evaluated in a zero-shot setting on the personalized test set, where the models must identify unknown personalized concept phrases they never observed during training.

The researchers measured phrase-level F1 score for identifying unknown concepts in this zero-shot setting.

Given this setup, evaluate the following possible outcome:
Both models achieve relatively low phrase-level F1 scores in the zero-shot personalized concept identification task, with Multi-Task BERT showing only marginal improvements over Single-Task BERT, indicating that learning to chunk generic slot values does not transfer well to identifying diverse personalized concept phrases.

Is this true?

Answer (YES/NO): NO